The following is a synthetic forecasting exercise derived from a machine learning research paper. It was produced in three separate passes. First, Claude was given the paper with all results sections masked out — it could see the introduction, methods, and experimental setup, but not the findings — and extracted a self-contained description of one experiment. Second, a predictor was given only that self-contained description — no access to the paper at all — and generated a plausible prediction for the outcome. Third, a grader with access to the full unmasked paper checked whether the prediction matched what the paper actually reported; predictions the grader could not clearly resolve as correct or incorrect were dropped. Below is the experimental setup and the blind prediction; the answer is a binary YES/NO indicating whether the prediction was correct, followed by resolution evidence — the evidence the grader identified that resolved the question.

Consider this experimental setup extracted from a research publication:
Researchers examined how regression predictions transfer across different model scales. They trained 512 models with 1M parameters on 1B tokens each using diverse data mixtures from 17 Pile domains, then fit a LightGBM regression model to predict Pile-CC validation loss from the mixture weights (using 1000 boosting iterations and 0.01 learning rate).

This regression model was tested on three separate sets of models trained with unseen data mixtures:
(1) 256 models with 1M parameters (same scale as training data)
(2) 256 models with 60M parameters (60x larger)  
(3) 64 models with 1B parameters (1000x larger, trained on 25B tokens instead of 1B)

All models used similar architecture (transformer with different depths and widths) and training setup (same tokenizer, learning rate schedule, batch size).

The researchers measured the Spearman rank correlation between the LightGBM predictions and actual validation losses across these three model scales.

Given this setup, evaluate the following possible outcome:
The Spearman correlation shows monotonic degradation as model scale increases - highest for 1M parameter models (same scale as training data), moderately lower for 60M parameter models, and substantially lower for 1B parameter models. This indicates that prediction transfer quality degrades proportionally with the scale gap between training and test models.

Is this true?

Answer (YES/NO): NO